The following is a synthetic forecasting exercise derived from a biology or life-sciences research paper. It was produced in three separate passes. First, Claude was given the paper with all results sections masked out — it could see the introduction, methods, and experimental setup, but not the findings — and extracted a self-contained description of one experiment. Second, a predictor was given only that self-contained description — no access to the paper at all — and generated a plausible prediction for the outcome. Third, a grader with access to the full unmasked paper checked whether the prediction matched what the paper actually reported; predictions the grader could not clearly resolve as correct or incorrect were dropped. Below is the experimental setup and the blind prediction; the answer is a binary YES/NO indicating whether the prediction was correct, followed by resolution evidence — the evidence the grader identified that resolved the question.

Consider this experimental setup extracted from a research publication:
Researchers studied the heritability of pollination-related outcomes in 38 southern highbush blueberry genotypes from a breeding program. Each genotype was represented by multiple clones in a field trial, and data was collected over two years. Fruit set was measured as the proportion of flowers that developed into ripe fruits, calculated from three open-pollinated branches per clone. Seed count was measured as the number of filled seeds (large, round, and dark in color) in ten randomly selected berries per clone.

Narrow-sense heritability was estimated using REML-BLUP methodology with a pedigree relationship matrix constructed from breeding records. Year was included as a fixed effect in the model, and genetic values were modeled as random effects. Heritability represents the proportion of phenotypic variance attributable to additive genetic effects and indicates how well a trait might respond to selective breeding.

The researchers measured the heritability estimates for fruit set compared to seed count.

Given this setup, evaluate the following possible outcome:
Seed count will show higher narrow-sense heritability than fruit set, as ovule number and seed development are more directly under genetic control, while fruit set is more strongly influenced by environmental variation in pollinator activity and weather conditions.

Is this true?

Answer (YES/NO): YES